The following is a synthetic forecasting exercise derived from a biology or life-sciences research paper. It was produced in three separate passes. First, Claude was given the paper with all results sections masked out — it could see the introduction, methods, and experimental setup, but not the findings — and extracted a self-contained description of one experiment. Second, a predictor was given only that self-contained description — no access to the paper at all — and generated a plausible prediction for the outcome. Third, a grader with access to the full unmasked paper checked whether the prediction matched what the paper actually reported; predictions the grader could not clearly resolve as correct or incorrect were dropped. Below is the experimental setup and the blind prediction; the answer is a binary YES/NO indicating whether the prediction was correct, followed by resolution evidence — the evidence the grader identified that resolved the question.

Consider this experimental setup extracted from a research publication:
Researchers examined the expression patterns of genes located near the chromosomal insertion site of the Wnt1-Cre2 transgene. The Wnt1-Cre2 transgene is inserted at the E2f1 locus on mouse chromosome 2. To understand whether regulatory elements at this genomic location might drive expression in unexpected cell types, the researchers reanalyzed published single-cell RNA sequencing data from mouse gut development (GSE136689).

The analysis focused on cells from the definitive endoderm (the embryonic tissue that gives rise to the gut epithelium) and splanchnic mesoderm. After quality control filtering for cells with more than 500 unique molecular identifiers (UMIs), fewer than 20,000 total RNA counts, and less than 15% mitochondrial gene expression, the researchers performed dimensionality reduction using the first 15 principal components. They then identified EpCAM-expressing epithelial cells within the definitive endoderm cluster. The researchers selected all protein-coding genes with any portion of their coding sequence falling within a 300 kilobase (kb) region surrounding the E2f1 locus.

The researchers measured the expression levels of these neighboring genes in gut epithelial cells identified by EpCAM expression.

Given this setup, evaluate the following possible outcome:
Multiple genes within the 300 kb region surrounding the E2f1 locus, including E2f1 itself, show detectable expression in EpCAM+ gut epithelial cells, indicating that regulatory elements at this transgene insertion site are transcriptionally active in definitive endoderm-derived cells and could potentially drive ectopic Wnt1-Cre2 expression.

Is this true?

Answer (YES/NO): YES